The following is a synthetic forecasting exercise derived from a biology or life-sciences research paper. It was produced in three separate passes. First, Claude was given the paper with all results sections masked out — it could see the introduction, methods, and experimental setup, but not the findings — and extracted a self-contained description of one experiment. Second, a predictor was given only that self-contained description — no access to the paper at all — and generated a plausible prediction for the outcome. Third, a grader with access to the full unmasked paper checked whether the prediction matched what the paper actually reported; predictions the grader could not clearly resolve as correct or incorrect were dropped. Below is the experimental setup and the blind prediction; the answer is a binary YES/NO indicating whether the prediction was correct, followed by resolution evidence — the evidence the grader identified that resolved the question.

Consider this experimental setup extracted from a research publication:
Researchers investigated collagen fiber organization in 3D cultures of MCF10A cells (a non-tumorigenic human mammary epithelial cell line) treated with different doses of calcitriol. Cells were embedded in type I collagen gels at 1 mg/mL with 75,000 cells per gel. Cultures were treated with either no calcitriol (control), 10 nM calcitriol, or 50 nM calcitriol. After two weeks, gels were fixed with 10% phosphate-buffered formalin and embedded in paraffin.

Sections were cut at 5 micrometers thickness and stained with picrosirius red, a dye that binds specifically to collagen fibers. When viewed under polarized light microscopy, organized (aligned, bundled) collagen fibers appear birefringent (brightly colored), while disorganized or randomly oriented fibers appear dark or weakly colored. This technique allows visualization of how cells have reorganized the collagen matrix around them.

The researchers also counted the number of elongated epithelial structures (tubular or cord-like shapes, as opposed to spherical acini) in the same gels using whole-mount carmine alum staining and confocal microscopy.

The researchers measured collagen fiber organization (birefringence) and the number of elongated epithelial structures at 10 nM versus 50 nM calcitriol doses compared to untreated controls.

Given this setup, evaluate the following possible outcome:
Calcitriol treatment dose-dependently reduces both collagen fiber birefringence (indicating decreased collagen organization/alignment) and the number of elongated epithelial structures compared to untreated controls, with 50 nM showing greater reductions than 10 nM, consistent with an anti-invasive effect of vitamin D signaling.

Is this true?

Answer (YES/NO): NO